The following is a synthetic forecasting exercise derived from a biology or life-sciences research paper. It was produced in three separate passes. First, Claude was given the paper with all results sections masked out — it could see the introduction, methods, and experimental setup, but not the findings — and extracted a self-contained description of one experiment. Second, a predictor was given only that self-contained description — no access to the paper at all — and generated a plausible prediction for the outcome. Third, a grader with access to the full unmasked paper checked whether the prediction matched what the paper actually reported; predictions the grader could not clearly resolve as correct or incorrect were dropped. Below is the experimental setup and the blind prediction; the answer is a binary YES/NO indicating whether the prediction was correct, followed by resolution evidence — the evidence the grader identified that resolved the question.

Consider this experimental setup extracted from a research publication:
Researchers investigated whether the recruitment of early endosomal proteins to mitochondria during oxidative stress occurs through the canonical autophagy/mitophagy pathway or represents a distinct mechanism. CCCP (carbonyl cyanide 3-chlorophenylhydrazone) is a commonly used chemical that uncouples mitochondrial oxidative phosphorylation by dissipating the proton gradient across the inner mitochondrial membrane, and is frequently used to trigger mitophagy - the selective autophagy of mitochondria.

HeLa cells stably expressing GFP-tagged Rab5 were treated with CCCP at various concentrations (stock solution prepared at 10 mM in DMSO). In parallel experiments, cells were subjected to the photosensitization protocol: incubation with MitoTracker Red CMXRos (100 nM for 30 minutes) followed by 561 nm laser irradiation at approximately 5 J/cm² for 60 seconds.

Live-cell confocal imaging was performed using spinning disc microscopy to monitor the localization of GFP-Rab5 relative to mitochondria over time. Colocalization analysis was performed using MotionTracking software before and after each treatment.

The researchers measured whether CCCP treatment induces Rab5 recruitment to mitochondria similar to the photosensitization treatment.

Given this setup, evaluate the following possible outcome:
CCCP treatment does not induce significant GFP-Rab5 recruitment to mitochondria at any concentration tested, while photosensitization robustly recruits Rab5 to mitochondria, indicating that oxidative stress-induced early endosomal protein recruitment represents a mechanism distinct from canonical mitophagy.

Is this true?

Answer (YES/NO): YES